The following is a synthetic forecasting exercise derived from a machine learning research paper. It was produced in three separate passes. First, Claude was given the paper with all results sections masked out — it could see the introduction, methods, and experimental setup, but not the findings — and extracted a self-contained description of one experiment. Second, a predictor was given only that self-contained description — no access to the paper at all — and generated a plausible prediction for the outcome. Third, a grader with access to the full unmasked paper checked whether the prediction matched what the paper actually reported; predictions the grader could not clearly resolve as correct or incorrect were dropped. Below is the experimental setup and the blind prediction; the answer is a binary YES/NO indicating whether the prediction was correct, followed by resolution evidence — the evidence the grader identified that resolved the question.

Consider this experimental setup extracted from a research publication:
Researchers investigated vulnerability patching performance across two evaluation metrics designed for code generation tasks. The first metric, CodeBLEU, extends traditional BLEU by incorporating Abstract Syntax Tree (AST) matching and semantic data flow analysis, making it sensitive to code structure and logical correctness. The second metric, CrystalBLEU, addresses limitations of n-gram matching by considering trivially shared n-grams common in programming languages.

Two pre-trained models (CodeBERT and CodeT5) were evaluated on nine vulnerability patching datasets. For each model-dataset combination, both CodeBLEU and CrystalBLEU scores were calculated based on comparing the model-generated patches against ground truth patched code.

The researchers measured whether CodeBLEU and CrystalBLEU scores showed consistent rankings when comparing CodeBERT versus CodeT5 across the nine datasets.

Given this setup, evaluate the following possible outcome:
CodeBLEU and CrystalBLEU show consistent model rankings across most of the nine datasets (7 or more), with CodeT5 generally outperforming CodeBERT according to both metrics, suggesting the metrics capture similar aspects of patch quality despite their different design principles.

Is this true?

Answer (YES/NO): YES